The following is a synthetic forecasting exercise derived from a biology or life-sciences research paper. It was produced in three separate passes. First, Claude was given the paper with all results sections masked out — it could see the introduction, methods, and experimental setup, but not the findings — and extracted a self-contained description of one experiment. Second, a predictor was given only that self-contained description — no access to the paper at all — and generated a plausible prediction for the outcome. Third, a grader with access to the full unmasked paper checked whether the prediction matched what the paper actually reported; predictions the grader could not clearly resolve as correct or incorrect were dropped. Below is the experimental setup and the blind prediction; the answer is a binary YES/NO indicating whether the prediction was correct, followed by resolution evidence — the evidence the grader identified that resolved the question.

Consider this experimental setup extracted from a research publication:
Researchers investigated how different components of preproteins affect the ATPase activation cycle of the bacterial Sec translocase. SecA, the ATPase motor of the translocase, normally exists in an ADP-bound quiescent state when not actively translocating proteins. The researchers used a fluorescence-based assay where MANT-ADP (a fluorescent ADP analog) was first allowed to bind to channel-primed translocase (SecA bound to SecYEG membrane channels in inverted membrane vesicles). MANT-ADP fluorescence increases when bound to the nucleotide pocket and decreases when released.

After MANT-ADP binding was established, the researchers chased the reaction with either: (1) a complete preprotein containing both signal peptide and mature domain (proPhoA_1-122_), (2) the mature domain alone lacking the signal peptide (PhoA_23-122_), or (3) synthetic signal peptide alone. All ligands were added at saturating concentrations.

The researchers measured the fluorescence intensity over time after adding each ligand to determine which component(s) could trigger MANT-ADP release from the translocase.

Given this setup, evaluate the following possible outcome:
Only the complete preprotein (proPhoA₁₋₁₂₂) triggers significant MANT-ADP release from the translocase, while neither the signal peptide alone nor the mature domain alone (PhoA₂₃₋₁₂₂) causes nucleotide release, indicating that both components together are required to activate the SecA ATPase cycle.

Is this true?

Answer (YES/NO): YES